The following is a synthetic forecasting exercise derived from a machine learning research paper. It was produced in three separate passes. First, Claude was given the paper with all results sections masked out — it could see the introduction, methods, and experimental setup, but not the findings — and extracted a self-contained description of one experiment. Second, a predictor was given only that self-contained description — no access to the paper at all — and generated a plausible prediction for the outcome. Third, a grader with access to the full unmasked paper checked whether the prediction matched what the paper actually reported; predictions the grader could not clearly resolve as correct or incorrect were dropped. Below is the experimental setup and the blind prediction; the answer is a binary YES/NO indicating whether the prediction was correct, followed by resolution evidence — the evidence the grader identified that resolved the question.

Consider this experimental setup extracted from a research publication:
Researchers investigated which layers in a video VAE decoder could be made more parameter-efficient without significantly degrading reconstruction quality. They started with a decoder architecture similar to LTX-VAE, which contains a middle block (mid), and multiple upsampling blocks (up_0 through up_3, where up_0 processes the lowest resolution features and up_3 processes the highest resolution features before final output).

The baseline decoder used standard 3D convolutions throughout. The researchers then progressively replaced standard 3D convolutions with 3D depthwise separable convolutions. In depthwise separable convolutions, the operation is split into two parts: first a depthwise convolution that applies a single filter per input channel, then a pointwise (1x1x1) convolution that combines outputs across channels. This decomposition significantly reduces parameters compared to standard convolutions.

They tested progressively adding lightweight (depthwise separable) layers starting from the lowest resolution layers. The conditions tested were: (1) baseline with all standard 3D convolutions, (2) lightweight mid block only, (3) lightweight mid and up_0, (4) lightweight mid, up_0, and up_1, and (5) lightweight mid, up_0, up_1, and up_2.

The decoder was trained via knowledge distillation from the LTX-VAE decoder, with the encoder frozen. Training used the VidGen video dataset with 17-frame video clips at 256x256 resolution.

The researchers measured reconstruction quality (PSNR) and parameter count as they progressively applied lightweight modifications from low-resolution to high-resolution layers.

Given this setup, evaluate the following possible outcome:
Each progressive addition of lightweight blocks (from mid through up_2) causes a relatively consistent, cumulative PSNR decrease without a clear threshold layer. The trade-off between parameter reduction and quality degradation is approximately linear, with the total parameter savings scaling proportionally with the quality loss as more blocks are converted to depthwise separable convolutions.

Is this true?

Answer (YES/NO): NO